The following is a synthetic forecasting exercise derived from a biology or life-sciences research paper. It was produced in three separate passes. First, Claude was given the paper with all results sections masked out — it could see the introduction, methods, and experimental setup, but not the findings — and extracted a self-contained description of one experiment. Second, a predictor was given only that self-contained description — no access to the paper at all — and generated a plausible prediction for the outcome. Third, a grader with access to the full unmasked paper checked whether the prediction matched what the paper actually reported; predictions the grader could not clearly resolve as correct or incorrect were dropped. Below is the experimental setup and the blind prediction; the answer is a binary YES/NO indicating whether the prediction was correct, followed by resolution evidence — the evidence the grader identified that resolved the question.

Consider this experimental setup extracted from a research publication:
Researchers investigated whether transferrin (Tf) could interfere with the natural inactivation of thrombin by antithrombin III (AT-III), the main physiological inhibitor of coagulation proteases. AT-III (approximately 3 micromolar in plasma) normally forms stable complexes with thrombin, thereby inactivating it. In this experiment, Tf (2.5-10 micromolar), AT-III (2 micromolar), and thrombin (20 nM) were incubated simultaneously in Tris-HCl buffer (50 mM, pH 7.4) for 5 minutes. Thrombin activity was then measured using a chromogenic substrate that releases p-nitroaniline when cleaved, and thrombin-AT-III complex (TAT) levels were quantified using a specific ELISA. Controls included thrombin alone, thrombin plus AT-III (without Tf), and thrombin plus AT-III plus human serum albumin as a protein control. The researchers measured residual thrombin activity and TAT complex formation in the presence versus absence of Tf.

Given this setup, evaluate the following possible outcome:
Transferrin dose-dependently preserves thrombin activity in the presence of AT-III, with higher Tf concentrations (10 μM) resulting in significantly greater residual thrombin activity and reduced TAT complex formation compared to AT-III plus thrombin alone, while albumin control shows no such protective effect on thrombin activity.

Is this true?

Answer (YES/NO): YES